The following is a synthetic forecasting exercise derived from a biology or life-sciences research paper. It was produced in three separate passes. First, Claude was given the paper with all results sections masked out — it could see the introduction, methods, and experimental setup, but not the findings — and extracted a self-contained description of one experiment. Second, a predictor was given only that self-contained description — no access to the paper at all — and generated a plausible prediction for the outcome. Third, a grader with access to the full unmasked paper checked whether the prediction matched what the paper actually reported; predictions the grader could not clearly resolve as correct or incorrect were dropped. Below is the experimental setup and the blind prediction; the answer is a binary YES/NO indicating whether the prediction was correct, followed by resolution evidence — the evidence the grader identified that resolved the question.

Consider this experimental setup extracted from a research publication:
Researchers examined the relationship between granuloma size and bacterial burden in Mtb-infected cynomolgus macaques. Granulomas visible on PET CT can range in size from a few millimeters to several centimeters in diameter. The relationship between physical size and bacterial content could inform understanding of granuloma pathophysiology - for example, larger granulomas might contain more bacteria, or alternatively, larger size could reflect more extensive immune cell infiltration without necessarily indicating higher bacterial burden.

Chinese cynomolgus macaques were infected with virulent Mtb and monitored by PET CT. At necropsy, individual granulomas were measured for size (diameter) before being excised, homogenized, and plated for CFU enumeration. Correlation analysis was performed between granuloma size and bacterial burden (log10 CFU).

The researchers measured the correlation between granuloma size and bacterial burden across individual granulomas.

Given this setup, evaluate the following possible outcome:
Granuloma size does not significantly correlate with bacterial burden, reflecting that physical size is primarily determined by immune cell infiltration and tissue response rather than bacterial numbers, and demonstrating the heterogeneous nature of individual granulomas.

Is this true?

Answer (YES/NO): YES